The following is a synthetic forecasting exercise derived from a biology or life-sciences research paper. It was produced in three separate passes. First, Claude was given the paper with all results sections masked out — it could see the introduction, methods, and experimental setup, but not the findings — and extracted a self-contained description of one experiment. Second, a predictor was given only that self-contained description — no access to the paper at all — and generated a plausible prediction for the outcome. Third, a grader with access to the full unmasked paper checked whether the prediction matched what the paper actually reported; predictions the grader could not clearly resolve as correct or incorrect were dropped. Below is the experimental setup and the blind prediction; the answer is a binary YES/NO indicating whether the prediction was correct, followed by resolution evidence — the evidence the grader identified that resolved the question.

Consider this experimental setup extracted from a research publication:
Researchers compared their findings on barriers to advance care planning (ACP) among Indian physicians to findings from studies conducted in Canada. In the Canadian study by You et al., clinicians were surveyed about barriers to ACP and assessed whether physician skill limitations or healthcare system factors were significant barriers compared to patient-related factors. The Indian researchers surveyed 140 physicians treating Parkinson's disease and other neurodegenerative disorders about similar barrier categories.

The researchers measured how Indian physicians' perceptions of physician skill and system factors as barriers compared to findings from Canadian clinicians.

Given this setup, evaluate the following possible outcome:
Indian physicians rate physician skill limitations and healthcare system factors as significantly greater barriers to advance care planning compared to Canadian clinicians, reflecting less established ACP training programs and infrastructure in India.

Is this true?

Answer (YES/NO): YES